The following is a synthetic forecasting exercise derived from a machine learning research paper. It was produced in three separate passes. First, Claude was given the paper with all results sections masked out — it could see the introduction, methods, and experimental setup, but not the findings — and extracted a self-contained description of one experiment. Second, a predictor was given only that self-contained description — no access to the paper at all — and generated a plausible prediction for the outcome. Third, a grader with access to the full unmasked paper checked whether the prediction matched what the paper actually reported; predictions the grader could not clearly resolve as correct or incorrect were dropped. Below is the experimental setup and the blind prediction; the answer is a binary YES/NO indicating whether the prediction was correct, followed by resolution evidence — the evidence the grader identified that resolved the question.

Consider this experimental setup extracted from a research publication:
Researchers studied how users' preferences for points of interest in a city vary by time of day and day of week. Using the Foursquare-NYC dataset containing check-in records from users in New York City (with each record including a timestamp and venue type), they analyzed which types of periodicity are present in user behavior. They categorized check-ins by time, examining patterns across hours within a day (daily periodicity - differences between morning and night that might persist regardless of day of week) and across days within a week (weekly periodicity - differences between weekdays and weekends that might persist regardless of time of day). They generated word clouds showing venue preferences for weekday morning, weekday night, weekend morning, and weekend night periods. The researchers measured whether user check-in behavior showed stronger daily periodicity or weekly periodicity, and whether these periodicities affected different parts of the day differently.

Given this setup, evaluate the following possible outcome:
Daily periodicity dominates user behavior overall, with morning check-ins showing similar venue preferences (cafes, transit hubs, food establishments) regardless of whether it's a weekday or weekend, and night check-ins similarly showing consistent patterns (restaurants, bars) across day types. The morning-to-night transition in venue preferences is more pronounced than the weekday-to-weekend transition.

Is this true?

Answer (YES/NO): NO